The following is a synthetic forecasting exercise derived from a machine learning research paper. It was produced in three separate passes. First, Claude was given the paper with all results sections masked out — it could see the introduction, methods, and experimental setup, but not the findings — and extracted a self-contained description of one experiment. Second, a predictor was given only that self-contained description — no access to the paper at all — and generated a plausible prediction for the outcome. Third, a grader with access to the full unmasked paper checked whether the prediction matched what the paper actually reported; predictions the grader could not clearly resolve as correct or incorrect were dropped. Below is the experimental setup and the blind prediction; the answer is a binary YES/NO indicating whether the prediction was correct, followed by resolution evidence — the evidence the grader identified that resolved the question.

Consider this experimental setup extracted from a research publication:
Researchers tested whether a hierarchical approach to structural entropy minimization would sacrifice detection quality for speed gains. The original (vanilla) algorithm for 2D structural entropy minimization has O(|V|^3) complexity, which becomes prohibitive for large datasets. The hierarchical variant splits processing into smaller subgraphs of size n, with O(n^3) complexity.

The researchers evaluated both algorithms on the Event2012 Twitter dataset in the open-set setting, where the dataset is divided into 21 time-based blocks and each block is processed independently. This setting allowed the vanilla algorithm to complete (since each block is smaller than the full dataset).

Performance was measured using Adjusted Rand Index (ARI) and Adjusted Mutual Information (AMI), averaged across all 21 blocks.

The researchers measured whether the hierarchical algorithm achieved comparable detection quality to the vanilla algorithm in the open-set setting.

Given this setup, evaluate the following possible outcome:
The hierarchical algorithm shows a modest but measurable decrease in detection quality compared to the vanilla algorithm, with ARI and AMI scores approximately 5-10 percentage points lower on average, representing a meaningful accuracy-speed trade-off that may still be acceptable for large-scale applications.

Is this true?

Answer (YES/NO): NO